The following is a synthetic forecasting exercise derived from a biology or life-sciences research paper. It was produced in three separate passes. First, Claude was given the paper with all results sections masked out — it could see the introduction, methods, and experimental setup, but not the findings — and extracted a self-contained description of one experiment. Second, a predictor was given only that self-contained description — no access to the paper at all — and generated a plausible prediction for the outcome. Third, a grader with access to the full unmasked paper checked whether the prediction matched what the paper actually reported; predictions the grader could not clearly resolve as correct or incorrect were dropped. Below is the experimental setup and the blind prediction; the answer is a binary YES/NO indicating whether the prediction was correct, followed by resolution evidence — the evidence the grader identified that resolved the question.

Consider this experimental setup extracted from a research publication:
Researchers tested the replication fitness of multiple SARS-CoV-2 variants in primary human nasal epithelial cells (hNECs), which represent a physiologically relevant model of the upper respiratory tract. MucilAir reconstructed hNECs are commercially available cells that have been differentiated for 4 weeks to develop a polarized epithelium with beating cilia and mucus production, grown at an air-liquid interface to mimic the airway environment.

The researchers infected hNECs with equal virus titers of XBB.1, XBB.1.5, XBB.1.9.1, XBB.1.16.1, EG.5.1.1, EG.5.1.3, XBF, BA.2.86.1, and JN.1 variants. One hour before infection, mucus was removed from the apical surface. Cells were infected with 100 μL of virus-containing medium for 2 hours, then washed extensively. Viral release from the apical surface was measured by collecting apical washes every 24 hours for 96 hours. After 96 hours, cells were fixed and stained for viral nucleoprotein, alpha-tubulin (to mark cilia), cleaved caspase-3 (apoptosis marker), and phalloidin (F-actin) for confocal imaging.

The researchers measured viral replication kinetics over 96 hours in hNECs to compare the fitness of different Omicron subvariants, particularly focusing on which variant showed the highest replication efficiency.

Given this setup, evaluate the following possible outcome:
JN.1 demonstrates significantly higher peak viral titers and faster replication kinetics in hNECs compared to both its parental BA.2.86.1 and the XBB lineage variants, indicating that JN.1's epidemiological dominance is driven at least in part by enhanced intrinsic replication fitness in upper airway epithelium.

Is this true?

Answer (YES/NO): NO